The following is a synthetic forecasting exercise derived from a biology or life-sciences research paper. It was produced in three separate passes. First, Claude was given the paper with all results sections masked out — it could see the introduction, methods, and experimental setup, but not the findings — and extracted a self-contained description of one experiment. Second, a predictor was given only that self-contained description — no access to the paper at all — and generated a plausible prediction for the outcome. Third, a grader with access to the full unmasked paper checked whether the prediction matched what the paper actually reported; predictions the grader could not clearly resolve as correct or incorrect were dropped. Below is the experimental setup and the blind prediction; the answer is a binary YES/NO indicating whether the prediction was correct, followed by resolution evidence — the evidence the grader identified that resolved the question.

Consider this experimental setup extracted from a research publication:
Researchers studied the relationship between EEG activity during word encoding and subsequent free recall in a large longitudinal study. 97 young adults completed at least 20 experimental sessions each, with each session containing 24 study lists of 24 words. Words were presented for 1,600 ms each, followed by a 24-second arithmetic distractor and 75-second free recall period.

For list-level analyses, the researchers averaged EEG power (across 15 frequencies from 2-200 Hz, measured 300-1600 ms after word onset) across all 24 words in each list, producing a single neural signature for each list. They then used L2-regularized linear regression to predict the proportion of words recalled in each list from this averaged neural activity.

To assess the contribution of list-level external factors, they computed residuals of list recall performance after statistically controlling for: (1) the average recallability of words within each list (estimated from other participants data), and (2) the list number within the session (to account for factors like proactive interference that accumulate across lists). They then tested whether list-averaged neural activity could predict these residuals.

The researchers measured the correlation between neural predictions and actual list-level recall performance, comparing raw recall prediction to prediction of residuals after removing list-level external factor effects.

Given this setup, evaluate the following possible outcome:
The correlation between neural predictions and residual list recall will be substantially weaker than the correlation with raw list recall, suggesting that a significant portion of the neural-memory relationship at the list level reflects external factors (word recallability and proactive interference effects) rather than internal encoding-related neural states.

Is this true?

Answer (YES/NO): NO